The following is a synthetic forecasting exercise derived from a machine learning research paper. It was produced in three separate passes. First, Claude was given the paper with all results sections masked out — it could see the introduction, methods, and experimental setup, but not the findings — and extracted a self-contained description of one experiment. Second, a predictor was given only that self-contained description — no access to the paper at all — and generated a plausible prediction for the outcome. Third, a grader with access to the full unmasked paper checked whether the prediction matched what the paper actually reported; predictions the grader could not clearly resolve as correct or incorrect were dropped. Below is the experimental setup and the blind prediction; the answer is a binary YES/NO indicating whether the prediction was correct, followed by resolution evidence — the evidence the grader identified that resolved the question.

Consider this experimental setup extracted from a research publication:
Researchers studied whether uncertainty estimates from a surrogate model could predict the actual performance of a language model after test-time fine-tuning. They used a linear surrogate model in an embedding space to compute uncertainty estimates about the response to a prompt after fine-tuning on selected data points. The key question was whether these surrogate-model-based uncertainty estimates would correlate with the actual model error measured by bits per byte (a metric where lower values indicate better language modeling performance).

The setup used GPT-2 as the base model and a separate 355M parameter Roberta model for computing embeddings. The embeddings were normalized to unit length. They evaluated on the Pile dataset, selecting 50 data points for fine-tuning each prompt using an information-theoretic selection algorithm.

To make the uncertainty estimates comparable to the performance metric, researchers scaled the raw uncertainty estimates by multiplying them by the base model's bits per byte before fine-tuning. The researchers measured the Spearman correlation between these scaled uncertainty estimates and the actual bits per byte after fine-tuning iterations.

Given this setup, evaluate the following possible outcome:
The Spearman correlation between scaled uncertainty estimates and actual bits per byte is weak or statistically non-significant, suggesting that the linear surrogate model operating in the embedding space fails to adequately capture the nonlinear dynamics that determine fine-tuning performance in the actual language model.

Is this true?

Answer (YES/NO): NO